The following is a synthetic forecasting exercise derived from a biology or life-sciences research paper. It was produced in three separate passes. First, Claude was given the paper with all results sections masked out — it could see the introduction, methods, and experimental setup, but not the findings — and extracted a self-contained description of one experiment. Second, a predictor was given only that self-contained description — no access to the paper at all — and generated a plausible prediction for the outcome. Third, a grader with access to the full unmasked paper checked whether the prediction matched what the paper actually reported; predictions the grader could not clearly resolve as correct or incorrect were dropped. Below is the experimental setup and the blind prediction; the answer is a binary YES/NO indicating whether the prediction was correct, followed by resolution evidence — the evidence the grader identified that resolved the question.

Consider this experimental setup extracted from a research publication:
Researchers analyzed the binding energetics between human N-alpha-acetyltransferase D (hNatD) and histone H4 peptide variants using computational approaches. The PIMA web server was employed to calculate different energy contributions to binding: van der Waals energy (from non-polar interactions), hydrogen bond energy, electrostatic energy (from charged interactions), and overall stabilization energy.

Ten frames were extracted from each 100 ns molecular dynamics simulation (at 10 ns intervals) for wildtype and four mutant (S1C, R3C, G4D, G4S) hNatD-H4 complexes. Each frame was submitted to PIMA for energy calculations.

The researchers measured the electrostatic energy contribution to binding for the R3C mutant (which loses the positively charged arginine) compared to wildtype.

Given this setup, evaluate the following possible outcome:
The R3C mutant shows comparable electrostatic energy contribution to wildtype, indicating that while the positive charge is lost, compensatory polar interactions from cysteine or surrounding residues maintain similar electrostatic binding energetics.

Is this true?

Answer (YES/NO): NO